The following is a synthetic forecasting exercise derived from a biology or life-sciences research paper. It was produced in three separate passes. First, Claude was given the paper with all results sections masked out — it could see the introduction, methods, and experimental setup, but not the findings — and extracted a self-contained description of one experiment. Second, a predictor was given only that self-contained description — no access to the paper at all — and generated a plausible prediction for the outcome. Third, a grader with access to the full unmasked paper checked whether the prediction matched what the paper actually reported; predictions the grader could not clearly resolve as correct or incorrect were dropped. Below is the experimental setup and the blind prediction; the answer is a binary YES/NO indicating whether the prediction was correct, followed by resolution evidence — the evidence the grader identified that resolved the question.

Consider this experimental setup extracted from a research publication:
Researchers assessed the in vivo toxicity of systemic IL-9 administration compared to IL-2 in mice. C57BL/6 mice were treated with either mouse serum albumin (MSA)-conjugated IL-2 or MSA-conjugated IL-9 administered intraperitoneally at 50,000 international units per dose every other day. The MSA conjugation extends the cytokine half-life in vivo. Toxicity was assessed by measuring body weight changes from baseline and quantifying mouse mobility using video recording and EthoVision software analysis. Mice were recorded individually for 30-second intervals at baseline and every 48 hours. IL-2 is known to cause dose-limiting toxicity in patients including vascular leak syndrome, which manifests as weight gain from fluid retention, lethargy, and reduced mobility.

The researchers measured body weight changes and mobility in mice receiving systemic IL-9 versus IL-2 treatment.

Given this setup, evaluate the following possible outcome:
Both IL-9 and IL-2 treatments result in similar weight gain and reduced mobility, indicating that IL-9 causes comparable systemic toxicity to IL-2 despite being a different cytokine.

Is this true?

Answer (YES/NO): NO